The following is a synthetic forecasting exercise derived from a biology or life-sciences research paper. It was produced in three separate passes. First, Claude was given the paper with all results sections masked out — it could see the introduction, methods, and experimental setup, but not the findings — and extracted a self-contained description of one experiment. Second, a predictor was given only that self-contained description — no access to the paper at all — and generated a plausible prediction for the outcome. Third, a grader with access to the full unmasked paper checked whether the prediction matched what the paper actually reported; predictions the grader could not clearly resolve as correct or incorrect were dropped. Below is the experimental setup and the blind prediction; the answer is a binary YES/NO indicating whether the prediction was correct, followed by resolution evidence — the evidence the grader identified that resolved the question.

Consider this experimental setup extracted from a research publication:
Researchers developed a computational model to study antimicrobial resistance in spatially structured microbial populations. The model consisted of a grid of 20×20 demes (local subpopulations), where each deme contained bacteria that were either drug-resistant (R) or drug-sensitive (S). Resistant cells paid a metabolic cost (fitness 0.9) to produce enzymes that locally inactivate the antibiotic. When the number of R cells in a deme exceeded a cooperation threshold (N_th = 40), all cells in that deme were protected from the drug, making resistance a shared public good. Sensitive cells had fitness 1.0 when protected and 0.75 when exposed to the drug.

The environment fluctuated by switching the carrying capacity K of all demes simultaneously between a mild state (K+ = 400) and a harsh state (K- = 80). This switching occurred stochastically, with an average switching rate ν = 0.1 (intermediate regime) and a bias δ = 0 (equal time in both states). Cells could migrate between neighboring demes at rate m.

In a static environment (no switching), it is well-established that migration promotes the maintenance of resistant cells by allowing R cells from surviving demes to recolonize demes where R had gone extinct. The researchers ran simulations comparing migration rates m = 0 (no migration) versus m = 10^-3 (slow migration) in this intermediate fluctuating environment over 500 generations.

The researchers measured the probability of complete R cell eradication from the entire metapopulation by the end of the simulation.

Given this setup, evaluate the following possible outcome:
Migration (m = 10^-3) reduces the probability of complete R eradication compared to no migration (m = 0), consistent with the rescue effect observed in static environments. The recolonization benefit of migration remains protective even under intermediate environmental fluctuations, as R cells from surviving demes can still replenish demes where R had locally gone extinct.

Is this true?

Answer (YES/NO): NO